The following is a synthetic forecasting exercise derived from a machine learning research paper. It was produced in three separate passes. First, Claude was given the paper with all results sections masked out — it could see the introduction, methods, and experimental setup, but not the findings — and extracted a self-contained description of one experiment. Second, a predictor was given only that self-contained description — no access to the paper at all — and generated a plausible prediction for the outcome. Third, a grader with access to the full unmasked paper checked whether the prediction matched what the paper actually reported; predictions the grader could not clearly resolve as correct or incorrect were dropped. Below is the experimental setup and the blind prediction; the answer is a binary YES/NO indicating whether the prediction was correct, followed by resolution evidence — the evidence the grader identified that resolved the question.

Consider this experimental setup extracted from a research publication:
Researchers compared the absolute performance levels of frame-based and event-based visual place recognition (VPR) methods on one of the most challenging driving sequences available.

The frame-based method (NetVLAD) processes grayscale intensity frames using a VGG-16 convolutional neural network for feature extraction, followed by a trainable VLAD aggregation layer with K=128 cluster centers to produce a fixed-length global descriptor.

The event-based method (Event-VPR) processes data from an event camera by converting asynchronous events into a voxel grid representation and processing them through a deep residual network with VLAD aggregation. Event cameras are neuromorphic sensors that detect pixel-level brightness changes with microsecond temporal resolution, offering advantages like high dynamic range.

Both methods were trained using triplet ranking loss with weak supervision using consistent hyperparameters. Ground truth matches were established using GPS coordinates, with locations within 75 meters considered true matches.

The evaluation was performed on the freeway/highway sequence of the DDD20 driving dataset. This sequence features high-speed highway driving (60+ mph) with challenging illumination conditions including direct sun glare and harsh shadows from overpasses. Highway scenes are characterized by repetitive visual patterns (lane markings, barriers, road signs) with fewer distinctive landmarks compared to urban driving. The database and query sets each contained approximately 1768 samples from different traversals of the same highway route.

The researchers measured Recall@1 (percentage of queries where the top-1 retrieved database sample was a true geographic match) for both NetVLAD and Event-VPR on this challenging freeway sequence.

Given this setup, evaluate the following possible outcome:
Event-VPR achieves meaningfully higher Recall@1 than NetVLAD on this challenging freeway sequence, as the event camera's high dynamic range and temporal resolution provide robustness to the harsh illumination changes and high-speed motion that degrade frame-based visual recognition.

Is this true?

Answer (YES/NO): NO